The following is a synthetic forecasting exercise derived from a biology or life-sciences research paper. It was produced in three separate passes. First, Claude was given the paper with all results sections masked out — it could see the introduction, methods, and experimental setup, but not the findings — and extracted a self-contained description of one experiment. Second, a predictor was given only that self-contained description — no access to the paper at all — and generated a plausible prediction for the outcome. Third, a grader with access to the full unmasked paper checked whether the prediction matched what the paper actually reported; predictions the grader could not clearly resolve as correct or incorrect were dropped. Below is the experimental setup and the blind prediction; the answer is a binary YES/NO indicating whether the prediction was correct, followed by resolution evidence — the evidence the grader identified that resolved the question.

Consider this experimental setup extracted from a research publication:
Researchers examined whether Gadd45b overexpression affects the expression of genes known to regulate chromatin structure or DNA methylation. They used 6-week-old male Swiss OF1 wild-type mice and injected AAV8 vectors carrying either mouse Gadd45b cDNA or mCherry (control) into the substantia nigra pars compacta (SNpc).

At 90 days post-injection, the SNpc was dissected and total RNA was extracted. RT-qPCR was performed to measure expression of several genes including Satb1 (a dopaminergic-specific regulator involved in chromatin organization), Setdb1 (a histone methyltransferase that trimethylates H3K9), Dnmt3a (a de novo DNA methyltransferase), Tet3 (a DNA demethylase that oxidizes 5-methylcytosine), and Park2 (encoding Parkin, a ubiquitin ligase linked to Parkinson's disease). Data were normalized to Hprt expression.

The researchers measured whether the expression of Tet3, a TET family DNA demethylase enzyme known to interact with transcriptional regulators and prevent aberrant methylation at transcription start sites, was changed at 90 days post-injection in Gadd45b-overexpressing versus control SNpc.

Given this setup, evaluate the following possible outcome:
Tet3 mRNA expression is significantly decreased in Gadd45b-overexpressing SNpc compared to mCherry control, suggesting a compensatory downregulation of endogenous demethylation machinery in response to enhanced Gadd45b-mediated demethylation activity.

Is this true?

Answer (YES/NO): YES